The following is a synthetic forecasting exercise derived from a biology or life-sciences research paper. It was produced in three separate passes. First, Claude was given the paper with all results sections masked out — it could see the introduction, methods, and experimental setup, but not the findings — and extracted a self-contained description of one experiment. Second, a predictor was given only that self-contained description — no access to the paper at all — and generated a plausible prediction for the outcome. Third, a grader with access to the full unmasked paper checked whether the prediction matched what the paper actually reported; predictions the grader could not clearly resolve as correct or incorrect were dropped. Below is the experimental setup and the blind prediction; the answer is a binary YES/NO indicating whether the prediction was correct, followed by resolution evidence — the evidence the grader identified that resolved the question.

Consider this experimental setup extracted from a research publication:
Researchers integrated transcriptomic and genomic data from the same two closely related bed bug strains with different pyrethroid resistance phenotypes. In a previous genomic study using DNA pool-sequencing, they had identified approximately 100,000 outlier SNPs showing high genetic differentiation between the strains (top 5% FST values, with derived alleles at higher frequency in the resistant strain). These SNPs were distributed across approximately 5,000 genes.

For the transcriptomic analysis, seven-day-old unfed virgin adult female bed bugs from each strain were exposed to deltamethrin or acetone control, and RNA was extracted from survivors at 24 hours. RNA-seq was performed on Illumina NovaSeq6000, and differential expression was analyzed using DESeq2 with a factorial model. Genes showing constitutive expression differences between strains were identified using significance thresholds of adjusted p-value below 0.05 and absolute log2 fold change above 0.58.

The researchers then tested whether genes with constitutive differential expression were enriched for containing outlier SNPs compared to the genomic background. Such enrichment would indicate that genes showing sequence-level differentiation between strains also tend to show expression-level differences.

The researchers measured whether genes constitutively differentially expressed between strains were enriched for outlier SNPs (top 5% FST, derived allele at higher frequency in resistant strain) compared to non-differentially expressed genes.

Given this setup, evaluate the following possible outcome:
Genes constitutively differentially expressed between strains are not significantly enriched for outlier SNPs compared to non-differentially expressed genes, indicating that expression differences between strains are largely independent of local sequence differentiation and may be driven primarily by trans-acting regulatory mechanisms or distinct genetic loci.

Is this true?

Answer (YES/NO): YES